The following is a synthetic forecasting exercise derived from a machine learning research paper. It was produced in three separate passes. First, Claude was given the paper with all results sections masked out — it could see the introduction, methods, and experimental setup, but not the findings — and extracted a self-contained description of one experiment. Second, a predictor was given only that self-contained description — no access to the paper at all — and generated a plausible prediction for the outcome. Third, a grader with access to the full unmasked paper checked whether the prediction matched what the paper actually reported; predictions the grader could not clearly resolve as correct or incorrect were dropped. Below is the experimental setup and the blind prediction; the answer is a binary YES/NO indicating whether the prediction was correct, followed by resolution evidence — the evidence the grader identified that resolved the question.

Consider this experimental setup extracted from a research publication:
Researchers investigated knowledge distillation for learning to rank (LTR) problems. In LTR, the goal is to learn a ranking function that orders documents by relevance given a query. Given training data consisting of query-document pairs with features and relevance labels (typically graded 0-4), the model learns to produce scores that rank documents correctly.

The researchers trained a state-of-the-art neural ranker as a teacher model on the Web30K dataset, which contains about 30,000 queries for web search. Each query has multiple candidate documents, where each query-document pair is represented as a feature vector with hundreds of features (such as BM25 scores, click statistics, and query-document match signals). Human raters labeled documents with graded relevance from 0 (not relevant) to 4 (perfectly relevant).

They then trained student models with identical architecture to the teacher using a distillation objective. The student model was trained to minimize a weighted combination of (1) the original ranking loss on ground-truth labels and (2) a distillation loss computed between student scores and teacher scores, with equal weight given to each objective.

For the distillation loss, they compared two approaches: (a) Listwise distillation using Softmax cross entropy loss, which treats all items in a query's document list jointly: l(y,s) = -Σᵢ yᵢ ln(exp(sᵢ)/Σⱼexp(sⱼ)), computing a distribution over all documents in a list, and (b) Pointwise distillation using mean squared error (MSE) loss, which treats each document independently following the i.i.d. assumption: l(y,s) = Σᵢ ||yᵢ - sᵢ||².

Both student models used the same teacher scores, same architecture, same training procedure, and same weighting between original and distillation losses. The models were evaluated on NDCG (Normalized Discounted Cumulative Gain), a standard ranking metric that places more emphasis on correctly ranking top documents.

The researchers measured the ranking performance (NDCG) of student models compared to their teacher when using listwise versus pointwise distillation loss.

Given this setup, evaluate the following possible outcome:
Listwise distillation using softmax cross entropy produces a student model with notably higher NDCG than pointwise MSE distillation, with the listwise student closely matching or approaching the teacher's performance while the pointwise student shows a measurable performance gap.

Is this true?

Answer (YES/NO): NO